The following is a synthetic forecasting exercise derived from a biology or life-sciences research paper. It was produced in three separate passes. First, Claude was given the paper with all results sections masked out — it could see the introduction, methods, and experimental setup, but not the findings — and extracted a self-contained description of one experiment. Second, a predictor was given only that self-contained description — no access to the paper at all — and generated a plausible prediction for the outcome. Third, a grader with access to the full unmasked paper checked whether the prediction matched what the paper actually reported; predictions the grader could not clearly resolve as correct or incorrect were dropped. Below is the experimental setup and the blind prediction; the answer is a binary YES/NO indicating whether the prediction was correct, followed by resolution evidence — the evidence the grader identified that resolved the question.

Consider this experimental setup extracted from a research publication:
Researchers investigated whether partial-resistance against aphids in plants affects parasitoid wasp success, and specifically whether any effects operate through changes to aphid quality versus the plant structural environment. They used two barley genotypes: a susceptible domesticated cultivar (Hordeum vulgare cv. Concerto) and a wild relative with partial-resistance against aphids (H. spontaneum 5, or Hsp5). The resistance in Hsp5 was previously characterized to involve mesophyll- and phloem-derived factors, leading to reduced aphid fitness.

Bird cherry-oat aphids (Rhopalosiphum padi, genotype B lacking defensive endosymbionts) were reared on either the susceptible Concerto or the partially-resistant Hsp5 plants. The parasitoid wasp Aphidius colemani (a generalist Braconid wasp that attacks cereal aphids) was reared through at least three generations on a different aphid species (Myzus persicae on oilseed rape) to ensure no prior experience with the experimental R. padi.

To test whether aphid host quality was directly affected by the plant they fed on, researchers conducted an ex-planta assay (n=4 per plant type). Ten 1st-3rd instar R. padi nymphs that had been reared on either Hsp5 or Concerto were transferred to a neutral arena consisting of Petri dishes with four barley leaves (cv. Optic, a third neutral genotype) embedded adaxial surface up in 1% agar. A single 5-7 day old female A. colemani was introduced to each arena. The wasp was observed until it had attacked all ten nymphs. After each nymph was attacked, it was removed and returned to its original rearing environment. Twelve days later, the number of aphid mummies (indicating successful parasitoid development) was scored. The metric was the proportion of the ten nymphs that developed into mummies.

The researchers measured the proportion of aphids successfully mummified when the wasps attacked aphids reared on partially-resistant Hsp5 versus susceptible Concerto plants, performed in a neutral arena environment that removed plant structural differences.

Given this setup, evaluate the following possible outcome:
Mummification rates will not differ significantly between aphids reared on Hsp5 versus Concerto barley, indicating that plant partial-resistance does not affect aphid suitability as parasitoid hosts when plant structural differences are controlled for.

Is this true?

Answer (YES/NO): YES